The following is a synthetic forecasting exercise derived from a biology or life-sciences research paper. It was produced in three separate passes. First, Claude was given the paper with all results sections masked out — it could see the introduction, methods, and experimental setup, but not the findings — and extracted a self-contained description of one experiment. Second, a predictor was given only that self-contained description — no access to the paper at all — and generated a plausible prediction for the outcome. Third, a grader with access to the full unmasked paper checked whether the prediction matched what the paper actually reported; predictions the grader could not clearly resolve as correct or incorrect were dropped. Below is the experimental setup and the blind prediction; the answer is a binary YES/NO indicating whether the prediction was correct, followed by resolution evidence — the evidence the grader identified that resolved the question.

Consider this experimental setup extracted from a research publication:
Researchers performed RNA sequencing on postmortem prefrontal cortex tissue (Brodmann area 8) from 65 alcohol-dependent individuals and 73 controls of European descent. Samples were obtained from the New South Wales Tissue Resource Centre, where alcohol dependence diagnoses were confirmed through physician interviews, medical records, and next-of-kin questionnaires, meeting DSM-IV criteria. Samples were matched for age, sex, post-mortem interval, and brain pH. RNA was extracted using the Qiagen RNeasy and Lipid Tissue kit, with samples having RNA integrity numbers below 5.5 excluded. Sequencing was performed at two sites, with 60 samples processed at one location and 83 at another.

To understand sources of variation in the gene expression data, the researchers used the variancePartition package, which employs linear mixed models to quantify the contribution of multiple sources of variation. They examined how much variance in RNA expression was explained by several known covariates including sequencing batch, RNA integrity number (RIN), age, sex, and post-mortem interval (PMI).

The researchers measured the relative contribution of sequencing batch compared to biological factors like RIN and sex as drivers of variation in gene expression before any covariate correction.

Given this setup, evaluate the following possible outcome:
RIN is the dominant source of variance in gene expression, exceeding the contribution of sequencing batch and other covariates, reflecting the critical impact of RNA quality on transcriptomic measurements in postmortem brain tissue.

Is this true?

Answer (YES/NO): NO